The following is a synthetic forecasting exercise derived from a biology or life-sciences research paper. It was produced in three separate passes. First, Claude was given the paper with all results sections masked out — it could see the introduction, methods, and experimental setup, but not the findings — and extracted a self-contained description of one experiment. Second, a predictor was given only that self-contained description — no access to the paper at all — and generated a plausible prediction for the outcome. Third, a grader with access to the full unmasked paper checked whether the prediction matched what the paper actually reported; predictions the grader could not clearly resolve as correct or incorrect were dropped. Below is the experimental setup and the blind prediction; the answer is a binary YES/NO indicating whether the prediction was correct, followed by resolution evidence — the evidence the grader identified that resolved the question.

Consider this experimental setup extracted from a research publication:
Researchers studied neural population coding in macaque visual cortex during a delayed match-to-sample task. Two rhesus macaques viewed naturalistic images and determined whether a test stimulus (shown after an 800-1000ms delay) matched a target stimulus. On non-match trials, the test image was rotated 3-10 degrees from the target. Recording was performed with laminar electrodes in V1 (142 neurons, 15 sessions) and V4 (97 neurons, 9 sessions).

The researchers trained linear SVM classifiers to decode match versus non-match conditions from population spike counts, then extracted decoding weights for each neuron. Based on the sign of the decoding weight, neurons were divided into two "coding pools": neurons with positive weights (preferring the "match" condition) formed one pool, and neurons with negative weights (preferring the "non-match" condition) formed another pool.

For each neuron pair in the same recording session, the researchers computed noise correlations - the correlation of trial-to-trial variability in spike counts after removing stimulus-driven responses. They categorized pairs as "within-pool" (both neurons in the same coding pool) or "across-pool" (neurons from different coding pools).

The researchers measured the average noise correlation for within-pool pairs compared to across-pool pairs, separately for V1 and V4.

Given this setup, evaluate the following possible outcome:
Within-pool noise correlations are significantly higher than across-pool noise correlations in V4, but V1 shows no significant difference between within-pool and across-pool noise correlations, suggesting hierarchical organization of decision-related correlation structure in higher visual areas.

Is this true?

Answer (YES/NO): YES